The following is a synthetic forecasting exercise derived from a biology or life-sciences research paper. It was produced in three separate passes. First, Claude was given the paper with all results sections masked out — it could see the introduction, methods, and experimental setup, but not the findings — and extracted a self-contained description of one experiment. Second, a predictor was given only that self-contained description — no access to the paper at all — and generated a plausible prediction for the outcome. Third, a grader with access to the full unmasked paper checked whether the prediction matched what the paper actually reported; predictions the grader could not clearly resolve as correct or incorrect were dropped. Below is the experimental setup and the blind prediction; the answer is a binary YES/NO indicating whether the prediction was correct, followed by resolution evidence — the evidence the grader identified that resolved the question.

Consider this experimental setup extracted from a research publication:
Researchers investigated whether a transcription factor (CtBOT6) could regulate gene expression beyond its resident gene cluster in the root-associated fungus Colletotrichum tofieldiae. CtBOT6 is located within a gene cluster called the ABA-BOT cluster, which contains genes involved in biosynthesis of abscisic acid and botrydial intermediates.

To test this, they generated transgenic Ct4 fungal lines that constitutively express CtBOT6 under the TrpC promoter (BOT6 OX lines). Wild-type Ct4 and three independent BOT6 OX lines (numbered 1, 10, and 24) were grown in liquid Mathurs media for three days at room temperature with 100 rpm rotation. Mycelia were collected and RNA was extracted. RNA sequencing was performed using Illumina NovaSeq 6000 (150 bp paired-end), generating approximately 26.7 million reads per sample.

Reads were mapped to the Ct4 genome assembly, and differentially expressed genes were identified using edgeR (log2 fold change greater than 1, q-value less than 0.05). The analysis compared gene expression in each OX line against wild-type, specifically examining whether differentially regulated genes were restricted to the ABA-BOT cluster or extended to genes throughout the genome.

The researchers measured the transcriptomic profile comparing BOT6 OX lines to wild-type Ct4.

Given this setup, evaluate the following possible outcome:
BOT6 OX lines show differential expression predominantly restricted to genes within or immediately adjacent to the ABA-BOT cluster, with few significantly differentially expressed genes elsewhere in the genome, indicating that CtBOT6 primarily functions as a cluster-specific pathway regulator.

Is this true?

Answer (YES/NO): NO